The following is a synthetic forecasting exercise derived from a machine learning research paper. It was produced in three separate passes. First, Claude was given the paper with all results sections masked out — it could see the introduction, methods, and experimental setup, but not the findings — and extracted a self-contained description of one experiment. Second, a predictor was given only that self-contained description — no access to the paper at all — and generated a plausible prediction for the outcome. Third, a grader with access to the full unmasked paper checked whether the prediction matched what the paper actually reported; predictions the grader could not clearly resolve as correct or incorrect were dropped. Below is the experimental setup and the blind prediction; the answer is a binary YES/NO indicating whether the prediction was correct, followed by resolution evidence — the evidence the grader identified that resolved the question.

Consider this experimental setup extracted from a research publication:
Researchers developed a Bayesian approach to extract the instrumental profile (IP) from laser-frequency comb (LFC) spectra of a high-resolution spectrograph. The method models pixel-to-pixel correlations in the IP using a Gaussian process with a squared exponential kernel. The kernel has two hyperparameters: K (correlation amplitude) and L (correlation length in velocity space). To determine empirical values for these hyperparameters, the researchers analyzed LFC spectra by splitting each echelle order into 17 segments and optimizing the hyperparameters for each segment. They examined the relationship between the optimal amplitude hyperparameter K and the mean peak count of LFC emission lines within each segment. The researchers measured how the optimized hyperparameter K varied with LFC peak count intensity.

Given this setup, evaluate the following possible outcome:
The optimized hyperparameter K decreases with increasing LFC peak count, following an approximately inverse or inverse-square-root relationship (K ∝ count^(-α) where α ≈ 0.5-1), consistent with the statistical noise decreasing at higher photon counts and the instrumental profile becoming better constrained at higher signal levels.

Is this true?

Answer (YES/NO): NO